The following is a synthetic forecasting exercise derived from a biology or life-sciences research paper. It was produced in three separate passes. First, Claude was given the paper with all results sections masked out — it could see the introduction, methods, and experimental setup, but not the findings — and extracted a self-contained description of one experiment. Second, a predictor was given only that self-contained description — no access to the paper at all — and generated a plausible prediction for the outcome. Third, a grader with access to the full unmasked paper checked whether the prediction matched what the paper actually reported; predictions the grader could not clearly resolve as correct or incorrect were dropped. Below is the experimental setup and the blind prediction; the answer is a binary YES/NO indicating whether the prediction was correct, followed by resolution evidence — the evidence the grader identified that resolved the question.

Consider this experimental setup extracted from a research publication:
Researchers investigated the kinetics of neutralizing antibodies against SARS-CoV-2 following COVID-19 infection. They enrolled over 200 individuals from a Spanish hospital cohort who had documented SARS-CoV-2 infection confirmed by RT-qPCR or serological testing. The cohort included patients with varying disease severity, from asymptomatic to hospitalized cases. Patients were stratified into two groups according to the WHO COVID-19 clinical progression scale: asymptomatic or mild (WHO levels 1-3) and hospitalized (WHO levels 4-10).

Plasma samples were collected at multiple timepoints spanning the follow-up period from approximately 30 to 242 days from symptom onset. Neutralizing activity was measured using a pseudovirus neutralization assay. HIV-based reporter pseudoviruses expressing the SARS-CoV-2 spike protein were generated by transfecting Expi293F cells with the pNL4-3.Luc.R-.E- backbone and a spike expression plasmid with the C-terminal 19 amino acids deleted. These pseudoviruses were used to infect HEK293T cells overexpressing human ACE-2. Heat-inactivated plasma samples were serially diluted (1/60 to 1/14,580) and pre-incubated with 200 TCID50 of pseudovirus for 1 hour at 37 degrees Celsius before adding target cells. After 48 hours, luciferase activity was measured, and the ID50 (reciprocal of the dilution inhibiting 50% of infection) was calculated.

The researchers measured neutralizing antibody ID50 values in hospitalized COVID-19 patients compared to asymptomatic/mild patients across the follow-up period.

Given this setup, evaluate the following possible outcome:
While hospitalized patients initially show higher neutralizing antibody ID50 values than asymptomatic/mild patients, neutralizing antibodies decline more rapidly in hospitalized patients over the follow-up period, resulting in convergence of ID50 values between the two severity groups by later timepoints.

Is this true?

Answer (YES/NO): NO